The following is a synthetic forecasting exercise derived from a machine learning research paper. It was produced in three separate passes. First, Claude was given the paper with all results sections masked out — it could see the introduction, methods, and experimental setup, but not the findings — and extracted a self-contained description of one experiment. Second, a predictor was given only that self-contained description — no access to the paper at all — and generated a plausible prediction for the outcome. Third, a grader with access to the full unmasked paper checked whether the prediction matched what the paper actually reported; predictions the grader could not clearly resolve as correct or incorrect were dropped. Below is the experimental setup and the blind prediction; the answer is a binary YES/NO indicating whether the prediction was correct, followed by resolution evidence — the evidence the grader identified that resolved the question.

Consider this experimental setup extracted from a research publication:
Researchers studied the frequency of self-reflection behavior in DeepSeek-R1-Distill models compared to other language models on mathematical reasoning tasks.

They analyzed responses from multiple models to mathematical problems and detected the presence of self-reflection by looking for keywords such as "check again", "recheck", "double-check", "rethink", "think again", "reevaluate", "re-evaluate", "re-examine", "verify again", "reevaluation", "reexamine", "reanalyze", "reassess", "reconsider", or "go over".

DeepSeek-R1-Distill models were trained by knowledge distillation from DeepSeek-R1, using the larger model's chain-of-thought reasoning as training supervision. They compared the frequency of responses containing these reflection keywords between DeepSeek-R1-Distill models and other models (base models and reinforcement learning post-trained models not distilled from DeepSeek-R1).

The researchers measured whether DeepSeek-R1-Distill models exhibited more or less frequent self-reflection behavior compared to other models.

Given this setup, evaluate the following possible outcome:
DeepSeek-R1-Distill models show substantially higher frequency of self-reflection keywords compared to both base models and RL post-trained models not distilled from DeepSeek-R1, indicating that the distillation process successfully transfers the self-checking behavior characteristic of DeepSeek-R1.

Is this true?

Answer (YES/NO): YES